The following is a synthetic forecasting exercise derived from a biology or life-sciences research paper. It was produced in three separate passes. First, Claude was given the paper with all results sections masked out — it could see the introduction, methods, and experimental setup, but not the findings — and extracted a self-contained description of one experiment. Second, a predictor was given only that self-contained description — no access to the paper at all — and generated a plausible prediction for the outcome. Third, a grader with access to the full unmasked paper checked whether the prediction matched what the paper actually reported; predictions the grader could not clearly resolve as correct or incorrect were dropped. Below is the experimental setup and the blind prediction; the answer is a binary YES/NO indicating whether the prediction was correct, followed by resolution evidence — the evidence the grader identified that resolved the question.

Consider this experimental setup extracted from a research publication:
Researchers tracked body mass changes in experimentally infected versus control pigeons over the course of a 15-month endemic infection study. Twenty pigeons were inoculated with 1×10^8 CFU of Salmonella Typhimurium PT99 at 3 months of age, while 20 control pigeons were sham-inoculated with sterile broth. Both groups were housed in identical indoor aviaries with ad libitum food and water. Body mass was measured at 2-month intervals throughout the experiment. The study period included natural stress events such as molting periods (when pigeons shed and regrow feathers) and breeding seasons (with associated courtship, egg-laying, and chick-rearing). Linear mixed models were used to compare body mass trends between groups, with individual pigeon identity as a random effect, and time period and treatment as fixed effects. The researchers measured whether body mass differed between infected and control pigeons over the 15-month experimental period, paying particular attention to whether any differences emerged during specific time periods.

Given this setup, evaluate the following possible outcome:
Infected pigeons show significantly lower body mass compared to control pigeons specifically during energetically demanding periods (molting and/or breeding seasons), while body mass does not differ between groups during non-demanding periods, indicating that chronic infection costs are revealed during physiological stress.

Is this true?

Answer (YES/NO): NO